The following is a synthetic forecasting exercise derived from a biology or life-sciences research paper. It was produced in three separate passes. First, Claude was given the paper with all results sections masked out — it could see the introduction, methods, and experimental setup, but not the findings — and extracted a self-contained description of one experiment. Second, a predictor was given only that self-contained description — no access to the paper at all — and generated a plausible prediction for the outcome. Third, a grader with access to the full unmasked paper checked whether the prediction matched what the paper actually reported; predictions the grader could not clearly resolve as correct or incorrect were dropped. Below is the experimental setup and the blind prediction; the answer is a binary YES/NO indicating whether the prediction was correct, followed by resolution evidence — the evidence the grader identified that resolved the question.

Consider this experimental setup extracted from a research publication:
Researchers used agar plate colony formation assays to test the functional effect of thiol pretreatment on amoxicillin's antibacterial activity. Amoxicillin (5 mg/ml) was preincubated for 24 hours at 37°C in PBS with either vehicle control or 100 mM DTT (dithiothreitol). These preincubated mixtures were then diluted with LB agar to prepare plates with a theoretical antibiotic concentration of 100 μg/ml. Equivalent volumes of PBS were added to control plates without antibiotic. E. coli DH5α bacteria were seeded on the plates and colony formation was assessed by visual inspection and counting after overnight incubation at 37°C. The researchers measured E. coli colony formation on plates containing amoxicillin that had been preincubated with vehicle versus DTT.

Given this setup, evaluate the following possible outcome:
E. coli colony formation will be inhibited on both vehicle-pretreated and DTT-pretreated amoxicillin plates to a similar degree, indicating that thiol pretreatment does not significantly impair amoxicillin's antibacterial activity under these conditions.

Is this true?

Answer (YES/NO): NO